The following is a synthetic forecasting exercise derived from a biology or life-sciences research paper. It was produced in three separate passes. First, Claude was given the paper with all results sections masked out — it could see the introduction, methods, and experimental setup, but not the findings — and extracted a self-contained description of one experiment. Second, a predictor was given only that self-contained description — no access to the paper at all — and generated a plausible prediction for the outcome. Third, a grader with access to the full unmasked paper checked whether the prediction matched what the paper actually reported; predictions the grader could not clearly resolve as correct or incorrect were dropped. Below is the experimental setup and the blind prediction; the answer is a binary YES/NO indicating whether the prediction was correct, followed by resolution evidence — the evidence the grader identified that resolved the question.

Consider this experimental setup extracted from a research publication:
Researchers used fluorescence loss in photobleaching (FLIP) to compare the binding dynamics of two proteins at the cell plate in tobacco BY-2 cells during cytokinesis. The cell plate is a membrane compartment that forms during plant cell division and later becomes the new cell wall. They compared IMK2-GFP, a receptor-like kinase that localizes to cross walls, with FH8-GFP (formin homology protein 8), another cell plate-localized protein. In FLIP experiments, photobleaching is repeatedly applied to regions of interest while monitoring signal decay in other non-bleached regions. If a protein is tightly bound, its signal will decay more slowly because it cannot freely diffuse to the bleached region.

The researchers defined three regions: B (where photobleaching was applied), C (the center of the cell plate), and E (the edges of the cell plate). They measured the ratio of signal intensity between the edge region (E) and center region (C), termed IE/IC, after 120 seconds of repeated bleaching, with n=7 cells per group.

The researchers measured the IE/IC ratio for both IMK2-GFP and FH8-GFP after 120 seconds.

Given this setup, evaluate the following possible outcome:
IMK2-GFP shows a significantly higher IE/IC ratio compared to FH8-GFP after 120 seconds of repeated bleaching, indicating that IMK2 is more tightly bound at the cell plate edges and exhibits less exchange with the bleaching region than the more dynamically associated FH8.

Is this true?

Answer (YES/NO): YES